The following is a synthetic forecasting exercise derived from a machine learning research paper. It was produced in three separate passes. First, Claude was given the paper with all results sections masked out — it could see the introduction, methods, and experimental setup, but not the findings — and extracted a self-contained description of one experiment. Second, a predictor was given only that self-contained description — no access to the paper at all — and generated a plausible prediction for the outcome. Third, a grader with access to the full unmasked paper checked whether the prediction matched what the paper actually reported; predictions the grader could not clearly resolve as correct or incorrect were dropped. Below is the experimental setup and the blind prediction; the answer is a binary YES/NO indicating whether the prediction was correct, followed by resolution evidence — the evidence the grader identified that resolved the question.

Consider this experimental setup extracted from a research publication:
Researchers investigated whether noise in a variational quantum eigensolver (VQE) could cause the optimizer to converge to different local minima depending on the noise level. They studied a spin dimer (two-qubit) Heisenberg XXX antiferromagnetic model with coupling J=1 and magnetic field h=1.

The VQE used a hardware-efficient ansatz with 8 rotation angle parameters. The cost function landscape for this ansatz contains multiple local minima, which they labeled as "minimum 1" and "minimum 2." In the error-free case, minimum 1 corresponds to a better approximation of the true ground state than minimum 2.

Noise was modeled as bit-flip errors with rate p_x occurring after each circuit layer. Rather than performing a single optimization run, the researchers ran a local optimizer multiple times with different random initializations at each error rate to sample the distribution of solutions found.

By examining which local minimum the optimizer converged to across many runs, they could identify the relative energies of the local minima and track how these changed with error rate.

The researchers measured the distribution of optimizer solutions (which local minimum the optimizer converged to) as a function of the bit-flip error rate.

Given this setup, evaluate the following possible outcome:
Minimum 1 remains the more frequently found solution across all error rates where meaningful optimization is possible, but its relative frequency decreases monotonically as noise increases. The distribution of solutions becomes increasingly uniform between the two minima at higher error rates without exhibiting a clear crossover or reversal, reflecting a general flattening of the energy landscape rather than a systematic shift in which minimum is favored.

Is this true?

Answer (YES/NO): NO